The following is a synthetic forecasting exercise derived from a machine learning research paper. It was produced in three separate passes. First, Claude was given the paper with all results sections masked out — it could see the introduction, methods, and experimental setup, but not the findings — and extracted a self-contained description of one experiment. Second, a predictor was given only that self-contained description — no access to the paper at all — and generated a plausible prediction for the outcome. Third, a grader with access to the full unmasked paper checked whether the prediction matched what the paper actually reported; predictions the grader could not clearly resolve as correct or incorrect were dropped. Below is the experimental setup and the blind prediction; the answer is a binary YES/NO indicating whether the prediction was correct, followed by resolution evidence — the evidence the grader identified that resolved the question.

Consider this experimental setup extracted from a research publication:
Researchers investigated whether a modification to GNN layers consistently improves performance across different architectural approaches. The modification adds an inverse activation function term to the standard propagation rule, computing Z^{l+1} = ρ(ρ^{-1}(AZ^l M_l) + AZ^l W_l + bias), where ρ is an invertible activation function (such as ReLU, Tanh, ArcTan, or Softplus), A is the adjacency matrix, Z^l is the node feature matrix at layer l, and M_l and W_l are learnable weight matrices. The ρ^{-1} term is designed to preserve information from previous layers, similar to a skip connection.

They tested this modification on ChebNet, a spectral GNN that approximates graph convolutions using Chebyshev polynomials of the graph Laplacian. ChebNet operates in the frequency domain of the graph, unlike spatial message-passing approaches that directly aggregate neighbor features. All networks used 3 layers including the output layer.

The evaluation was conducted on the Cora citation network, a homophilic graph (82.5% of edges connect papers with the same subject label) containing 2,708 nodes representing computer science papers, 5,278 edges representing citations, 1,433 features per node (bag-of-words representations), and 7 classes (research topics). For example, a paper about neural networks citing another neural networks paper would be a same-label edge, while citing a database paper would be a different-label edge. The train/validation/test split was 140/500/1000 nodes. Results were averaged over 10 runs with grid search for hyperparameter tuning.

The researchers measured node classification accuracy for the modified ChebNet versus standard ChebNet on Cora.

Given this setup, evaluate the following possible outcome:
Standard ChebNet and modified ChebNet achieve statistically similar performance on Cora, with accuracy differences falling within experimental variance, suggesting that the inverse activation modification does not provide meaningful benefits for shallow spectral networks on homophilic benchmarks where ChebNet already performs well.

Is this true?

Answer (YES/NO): YES